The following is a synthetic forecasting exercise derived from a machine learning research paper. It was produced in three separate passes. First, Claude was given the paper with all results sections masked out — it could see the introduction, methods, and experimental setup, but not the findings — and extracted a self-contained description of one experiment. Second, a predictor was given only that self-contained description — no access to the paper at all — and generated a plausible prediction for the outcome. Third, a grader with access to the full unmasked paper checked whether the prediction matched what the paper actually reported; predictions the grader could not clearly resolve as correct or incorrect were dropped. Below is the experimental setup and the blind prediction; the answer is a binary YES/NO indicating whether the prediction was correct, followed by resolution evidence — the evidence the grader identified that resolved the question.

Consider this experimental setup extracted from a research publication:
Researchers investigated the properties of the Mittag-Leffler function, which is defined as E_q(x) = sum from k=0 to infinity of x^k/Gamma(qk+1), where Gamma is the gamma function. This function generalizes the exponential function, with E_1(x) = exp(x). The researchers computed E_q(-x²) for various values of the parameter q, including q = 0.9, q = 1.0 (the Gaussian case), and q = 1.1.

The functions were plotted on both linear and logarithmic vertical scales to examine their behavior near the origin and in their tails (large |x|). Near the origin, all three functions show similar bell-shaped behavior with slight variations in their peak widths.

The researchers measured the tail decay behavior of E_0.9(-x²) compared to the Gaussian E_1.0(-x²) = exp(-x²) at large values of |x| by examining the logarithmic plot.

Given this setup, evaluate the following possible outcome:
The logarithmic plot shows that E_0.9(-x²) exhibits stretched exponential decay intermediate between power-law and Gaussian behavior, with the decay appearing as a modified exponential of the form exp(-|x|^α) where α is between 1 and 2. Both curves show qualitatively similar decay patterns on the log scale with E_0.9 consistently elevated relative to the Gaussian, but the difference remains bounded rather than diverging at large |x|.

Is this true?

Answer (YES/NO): NO